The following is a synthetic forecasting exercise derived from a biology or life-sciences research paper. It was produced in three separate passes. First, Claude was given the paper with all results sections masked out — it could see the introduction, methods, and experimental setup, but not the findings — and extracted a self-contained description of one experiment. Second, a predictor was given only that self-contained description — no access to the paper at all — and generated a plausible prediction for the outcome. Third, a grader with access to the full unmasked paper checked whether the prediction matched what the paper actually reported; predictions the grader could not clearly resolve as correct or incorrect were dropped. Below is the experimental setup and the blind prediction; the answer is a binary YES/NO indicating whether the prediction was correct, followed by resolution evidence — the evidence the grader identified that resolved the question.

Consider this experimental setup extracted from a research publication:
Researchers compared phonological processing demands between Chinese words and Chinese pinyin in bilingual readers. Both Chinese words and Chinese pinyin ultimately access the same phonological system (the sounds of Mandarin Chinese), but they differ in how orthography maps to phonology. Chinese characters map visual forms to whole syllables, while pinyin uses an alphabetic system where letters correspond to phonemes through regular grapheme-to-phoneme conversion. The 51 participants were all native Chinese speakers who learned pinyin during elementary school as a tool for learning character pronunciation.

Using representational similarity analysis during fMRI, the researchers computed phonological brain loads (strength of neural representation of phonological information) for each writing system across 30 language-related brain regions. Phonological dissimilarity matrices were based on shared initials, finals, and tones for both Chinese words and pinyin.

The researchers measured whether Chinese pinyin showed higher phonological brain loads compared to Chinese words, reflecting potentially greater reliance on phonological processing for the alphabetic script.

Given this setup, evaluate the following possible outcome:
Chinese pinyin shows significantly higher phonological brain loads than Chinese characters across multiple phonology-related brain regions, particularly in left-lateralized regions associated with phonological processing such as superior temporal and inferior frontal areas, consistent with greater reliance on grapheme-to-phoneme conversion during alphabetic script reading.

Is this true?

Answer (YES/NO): NO